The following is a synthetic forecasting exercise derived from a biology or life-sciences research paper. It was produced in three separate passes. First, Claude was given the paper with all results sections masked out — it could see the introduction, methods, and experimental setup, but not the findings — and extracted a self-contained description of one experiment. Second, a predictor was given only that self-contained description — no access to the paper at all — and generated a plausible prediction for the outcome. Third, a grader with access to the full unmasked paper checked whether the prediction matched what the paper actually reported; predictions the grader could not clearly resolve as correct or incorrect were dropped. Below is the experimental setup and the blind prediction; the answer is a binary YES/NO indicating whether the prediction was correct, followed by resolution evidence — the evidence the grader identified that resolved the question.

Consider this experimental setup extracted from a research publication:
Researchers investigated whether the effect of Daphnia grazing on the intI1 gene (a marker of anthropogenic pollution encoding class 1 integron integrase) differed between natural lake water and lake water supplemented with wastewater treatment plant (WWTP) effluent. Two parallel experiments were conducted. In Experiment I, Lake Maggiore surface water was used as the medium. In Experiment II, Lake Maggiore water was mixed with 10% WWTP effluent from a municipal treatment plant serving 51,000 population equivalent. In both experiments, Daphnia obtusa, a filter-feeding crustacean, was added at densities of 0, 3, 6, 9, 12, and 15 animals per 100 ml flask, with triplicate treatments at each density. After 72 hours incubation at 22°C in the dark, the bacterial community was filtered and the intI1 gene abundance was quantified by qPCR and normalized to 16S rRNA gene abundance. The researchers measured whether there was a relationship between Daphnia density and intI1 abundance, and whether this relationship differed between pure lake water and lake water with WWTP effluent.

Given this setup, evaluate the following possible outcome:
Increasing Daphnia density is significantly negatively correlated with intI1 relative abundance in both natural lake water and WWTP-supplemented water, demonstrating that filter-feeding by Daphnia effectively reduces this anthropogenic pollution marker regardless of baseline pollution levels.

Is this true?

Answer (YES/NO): YES